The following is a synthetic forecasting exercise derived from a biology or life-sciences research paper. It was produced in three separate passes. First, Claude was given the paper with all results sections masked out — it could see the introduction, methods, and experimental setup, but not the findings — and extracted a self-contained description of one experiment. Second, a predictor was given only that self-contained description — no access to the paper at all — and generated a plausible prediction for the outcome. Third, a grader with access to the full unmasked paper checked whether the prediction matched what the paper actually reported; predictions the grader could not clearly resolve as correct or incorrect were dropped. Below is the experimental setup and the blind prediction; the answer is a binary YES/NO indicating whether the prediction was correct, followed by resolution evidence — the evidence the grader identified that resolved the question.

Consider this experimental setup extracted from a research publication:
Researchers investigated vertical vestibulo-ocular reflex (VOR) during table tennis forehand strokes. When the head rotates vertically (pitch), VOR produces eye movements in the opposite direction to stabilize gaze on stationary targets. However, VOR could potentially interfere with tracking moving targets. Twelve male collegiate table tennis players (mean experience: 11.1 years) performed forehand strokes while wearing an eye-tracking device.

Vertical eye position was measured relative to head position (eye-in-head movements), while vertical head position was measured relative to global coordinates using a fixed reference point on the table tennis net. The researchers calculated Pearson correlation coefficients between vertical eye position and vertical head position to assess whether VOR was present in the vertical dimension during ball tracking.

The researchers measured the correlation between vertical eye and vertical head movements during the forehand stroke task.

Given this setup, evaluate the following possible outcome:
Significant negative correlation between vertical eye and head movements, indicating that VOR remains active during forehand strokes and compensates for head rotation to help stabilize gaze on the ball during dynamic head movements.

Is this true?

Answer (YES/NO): YES